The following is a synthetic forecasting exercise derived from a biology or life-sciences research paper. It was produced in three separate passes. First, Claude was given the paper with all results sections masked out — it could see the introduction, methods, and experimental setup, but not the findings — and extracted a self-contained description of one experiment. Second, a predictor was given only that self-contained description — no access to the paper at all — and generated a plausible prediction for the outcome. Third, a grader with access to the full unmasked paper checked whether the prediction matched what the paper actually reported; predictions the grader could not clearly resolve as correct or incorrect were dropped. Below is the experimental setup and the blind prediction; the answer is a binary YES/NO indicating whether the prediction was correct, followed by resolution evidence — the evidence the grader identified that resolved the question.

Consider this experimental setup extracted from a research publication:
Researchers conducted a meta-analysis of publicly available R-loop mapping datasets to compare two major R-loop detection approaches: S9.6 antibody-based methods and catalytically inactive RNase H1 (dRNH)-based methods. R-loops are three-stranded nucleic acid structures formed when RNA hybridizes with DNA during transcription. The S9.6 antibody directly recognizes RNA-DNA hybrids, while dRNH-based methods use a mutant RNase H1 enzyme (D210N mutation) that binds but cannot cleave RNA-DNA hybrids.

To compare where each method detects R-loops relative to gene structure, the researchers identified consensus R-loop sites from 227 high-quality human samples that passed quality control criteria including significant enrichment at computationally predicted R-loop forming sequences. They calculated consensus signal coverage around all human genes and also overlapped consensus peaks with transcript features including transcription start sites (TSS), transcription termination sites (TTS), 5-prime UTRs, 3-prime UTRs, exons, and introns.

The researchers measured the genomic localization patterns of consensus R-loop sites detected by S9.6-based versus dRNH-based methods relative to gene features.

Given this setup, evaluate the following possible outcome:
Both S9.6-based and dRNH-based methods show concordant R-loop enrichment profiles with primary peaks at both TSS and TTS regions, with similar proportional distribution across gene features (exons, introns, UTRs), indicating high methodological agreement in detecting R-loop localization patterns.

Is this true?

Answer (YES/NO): NO